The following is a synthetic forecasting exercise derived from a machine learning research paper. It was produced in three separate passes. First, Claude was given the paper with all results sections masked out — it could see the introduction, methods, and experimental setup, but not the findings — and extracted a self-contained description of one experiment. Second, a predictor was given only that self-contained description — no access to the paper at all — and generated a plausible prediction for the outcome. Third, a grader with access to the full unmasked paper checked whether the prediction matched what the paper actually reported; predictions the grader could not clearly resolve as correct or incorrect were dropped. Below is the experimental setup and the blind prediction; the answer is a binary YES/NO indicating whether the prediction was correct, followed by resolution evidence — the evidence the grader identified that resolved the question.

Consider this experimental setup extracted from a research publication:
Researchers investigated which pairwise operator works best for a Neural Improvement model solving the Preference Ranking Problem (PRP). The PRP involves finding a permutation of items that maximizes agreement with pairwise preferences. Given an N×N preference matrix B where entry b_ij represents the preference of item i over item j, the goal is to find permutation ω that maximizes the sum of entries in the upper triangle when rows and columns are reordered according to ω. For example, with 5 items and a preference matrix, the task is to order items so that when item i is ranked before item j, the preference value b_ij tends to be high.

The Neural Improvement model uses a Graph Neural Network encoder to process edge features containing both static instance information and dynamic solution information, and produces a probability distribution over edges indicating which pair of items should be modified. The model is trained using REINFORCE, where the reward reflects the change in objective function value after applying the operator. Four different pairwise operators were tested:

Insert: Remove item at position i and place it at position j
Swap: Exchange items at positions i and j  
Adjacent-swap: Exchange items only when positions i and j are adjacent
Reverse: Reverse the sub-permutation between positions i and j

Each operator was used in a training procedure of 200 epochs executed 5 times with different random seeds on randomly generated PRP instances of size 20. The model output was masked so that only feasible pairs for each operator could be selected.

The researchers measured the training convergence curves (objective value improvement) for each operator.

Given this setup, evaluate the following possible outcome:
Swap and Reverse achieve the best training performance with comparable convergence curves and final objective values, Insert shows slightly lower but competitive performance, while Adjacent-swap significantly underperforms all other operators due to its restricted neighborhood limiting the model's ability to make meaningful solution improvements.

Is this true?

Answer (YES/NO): NO